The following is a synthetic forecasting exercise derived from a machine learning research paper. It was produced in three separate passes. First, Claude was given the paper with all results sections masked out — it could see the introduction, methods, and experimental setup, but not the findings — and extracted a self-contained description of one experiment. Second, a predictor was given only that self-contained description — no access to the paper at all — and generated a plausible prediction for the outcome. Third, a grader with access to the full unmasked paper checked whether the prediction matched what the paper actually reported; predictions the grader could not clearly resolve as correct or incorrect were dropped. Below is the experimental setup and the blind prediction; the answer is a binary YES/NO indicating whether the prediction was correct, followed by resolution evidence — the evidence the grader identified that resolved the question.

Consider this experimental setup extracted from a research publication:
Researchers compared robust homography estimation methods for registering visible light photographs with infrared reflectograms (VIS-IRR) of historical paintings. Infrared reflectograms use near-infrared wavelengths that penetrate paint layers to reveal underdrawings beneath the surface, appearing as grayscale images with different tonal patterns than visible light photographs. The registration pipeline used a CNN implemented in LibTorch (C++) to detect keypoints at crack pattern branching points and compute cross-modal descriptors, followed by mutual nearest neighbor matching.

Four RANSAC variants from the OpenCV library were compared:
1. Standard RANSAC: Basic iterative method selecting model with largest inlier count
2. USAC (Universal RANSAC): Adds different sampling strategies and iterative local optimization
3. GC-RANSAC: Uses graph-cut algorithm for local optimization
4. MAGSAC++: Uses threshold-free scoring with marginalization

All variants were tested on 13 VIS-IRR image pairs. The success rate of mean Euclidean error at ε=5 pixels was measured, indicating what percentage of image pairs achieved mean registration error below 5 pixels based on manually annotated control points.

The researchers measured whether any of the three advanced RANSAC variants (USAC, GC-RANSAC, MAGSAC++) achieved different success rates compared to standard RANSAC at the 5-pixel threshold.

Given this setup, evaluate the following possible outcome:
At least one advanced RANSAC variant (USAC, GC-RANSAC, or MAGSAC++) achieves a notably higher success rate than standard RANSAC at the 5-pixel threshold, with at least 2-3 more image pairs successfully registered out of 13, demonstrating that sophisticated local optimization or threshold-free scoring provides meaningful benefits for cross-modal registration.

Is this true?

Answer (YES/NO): NO